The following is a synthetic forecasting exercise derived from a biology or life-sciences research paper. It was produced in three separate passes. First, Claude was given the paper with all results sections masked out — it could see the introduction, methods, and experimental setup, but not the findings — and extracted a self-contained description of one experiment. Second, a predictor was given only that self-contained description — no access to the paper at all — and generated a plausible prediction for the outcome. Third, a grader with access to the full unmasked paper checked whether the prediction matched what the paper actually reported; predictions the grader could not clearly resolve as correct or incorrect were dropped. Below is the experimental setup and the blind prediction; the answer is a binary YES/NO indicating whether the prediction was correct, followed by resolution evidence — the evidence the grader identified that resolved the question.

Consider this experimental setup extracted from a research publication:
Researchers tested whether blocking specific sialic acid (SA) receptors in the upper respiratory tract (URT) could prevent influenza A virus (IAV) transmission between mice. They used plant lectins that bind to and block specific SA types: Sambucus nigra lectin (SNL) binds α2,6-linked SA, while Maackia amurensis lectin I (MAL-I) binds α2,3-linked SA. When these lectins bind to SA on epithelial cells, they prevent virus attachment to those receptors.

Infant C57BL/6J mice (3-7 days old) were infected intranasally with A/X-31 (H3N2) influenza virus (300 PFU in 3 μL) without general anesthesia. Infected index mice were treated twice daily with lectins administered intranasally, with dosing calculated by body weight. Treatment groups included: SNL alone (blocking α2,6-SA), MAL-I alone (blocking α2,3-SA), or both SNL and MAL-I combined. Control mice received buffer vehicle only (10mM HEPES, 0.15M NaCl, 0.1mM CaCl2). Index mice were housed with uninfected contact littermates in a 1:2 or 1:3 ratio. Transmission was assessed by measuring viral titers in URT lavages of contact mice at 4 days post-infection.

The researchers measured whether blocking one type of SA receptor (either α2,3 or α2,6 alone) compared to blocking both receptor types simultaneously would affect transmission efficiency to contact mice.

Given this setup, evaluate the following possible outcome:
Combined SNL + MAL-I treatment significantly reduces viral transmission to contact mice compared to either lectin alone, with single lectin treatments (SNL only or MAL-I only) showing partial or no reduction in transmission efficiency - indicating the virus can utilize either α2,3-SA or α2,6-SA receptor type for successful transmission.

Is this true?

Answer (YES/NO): YES